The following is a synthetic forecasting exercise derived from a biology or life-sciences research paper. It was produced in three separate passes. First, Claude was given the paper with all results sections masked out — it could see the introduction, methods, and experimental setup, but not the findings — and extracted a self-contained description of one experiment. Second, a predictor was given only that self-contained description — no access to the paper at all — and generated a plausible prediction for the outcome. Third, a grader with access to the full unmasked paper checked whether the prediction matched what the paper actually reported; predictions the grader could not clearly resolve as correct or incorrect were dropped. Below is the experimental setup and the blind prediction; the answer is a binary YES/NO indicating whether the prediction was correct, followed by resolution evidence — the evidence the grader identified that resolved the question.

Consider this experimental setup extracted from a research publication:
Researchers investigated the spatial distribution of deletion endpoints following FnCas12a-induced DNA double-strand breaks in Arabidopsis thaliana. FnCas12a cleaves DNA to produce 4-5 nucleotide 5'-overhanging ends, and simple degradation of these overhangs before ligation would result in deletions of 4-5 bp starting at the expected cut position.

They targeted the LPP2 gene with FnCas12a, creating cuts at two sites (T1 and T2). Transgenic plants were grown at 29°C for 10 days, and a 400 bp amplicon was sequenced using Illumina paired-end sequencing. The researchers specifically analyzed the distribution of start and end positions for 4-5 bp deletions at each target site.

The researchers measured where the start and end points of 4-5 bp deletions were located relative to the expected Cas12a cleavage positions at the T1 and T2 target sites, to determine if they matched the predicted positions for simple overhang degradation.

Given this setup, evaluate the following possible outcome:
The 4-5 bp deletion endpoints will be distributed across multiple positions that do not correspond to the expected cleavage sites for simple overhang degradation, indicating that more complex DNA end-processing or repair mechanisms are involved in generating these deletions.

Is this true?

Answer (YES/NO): NO